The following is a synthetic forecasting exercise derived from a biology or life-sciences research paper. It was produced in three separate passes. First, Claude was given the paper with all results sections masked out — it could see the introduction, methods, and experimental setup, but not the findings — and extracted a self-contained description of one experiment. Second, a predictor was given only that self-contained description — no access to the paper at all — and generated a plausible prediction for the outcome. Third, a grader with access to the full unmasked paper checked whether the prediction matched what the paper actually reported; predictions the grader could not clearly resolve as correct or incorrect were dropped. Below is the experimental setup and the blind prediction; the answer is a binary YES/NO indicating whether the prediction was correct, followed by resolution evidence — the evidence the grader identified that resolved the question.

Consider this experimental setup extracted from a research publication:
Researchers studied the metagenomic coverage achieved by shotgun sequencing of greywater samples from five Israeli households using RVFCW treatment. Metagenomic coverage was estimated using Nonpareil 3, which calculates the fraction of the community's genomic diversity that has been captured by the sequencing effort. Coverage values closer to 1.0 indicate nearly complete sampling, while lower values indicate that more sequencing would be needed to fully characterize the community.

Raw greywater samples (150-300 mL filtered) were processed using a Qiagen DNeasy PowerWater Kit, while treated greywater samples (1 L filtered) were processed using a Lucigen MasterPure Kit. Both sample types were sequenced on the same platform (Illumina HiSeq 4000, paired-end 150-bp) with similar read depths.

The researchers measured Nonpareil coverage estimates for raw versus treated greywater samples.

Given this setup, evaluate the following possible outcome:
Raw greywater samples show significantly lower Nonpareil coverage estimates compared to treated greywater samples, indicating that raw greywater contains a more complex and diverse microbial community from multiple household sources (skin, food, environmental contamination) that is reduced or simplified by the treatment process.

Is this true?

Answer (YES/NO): NO